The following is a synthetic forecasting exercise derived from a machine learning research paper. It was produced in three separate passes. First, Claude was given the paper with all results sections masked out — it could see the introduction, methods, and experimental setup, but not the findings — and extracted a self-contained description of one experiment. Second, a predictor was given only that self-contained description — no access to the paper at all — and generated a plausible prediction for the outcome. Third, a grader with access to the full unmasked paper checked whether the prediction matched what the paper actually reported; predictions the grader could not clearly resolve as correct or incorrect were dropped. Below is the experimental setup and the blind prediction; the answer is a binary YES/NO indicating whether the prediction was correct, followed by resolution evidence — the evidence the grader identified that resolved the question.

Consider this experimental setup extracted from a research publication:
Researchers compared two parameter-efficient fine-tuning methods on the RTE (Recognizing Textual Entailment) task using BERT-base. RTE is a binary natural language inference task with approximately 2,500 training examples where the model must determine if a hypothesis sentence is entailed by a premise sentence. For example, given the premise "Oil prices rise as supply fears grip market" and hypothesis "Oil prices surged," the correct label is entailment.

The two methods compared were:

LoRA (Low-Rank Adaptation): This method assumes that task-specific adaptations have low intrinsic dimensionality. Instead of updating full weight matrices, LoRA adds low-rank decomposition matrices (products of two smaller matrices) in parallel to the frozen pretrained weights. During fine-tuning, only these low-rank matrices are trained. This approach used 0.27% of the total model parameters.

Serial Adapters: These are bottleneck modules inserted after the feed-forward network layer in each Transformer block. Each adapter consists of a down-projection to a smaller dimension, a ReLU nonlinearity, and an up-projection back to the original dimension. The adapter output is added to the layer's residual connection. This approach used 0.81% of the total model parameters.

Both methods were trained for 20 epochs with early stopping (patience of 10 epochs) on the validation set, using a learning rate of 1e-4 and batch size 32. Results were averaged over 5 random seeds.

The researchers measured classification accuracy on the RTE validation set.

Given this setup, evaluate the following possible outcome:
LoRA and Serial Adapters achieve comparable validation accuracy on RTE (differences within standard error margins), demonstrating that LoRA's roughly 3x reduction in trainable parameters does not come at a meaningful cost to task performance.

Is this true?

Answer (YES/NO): NO